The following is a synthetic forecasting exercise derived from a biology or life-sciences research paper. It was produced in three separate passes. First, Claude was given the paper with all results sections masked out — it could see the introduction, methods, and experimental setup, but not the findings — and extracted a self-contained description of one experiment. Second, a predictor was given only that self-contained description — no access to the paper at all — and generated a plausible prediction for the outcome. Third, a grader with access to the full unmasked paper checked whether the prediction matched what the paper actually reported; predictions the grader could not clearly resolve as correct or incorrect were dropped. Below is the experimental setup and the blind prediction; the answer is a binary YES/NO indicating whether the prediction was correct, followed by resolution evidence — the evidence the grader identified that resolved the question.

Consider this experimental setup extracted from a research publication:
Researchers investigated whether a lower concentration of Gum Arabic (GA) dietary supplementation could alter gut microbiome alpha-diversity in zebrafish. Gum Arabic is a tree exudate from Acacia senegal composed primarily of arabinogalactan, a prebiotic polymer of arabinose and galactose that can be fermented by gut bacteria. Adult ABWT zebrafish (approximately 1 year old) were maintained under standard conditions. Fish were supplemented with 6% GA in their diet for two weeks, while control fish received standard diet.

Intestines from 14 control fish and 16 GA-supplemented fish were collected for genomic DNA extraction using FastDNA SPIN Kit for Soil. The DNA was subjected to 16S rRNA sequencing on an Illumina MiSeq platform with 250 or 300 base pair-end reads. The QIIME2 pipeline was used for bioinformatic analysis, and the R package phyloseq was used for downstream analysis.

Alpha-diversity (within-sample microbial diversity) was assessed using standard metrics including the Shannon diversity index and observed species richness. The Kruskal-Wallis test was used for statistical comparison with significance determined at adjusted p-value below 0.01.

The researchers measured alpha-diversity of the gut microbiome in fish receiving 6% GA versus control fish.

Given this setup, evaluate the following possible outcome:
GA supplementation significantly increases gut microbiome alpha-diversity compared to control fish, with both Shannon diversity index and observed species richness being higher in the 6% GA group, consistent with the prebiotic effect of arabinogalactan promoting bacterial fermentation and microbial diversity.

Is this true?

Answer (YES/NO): NO